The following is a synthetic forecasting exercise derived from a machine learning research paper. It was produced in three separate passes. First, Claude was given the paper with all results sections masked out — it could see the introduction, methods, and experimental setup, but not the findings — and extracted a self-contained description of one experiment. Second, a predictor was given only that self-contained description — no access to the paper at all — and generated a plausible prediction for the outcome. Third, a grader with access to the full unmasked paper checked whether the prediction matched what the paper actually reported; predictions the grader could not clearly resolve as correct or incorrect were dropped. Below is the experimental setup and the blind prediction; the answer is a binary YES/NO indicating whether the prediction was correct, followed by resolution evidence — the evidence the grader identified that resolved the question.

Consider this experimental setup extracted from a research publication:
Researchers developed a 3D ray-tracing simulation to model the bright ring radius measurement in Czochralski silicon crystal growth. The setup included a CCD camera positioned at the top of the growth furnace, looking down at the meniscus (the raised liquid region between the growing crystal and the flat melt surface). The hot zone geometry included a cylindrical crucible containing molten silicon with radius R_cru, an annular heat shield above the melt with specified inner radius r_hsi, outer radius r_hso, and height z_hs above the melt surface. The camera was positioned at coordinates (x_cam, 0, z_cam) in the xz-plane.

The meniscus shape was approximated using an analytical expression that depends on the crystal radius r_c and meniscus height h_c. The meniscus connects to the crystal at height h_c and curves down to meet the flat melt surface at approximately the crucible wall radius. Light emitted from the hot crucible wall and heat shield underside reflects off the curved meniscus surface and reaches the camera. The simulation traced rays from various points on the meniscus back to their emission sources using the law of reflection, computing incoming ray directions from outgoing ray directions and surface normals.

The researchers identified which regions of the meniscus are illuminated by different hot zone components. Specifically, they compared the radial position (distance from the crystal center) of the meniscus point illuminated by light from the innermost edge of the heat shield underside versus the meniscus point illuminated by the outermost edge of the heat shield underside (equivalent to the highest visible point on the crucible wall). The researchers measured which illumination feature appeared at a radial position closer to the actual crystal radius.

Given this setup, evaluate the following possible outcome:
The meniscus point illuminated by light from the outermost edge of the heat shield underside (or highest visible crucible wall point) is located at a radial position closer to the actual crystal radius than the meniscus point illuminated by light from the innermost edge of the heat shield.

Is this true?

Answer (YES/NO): YES